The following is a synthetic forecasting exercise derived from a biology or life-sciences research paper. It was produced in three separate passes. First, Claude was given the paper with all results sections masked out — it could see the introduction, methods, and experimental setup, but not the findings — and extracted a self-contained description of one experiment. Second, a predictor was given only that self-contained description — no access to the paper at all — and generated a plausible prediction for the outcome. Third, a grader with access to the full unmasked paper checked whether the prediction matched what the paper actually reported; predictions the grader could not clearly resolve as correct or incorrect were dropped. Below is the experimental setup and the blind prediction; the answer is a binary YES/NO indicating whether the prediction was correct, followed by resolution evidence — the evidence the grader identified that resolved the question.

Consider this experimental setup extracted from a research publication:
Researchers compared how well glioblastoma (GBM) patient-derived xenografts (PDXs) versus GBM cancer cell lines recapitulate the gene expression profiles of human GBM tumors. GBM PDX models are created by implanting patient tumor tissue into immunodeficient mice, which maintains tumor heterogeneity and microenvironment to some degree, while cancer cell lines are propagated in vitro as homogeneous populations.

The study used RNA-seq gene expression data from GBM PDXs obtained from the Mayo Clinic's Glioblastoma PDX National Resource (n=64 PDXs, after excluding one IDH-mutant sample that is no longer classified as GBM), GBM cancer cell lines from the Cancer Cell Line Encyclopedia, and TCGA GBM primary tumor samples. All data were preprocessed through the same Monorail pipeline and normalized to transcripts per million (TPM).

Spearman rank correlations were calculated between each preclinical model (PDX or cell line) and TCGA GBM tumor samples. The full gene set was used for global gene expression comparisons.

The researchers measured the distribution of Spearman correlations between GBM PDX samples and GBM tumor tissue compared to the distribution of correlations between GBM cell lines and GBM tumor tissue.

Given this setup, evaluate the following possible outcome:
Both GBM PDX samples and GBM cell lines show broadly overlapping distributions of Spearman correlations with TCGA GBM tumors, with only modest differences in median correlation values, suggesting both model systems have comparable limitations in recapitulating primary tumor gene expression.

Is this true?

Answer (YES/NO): NO